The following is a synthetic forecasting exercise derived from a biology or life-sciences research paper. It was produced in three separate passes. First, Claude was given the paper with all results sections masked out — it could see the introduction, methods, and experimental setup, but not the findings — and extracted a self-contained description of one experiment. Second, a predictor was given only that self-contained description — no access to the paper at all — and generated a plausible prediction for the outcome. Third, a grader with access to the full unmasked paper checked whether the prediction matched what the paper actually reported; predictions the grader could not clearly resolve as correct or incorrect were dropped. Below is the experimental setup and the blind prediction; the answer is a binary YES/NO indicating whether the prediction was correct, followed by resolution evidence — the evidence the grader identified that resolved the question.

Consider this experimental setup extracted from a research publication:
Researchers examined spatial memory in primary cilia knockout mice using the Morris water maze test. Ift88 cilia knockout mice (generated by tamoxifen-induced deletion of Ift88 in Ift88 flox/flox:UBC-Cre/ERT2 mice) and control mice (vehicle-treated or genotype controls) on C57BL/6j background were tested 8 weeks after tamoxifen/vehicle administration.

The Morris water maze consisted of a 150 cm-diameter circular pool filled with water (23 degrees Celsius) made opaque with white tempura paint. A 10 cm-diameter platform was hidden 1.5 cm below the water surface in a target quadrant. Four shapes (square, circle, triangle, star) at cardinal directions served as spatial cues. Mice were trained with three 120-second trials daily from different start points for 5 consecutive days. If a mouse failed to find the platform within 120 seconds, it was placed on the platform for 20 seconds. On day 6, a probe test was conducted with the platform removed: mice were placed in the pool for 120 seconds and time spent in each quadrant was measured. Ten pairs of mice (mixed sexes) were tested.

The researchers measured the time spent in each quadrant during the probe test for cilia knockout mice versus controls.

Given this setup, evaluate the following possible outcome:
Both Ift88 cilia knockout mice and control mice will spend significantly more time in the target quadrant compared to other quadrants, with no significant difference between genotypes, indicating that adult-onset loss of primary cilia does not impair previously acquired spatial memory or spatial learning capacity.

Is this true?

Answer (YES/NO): NO